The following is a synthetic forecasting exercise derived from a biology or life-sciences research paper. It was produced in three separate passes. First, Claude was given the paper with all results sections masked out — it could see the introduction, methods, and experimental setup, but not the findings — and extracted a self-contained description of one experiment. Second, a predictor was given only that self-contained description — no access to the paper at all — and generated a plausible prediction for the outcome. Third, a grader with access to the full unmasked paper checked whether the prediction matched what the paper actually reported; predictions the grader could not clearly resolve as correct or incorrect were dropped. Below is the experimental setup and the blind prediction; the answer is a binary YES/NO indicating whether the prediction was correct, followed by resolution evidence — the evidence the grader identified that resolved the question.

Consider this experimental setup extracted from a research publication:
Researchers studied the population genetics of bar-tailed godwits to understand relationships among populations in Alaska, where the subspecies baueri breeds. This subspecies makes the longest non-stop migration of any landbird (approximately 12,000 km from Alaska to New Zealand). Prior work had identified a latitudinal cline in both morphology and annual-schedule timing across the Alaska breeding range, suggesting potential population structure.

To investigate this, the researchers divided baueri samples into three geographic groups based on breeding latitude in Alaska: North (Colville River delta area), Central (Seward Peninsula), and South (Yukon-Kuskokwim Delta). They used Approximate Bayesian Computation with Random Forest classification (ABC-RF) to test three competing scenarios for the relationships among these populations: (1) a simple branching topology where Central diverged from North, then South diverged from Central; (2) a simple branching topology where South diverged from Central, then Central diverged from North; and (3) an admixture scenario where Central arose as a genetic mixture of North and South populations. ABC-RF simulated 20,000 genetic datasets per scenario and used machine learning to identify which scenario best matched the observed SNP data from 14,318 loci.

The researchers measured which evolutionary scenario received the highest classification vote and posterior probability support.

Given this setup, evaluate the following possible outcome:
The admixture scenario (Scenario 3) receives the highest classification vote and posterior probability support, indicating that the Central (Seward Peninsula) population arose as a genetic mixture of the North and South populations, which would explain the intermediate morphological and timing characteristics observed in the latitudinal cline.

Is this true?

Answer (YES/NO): YES